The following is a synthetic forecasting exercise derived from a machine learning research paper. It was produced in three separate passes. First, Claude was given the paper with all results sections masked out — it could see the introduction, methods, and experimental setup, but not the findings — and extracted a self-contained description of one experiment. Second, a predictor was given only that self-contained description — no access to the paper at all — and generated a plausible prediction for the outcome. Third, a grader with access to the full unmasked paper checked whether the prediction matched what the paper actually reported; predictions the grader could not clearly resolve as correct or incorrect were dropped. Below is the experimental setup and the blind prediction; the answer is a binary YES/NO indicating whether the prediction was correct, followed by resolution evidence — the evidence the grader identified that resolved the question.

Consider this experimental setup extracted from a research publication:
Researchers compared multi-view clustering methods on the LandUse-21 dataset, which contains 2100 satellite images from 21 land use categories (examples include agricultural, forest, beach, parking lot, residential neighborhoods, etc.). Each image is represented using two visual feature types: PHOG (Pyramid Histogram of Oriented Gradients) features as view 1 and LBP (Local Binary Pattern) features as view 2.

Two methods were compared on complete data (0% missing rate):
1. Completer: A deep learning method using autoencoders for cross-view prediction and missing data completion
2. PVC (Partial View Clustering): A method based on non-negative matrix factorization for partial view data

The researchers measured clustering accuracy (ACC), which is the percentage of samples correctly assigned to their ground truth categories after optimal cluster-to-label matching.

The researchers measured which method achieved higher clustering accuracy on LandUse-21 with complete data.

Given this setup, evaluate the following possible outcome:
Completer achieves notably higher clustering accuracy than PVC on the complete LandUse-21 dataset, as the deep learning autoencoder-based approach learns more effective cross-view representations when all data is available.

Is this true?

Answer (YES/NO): NO